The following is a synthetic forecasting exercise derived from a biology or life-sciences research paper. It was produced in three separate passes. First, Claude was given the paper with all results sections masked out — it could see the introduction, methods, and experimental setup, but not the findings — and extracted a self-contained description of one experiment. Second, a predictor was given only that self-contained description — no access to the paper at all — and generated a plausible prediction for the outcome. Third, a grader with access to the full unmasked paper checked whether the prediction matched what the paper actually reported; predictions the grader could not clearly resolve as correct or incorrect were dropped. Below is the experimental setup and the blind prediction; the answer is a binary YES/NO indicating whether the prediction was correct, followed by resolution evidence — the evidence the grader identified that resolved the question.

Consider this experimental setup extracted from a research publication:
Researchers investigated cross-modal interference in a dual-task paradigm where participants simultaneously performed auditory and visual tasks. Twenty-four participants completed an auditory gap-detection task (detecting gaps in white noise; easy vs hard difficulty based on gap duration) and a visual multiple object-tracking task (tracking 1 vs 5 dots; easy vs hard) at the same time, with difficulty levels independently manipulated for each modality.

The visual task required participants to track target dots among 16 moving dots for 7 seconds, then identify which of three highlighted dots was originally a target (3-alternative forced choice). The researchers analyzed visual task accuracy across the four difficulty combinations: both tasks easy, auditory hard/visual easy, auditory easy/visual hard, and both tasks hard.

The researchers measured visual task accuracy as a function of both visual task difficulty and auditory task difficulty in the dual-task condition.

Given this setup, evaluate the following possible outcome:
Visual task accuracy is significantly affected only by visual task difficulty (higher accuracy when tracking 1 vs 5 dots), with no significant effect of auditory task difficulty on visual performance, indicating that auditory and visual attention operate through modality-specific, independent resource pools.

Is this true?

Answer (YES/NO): NO